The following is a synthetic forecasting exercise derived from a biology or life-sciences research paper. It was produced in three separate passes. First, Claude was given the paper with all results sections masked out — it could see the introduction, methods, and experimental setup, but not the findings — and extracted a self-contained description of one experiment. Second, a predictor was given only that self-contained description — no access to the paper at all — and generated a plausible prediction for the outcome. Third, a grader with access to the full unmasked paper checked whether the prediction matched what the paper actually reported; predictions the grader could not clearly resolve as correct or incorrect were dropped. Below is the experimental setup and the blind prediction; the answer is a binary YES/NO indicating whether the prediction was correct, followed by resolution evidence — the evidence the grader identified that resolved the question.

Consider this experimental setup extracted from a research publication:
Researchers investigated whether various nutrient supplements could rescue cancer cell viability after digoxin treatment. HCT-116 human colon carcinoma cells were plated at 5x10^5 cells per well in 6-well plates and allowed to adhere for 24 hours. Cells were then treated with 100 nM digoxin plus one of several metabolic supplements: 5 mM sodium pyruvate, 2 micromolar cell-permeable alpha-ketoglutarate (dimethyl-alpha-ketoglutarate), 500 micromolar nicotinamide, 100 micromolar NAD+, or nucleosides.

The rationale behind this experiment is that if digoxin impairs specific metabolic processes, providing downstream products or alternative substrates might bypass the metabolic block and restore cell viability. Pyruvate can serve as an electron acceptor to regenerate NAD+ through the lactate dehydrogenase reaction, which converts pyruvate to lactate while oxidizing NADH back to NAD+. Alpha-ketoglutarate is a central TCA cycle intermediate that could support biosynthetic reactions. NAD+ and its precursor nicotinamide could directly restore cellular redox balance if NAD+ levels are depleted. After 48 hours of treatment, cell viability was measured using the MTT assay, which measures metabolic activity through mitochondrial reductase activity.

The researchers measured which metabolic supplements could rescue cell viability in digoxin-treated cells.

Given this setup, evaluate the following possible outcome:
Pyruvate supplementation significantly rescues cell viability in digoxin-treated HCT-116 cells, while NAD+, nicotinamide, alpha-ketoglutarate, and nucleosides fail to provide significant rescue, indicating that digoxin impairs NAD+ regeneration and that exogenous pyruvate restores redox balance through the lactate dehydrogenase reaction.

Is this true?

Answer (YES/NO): NO